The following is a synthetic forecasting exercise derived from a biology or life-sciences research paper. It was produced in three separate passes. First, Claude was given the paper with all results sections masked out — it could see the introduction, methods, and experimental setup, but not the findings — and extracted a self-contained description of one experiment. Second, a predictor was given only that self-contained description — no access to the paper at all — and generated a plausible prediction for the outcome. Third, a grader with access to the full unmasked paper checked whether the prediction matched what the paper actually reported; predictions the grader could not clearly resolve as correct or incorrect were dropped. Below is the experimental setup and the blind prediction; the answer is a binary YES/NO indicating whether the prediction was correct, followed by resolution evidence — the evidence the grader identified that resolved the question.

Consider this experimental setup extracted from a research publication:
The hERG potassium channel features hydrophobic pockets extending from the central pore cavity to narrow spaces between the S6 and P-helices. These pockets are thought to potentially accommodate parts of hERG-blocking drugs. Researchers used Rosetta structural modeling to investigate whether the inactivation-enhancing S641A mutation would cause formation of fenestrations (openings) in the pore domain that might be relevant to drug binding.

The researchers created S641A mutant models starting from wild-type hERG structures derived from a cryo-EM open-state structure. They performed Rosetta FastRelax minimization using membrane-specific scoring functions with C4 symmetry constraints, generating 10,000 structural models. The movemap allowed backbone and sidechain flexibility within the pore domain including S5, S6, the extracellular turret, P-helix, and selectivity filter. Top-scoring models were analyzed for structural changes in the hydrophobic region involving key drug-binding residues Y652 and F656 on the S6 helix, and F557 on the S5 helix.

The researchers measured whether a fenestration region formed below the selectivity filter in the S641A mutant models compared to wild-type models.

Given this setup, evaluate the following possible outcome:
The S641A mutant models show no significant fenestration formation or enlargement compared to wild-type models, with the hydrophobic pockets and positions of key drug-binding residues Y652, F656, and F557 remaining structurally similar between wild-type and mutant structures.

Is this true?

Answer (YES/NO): NO